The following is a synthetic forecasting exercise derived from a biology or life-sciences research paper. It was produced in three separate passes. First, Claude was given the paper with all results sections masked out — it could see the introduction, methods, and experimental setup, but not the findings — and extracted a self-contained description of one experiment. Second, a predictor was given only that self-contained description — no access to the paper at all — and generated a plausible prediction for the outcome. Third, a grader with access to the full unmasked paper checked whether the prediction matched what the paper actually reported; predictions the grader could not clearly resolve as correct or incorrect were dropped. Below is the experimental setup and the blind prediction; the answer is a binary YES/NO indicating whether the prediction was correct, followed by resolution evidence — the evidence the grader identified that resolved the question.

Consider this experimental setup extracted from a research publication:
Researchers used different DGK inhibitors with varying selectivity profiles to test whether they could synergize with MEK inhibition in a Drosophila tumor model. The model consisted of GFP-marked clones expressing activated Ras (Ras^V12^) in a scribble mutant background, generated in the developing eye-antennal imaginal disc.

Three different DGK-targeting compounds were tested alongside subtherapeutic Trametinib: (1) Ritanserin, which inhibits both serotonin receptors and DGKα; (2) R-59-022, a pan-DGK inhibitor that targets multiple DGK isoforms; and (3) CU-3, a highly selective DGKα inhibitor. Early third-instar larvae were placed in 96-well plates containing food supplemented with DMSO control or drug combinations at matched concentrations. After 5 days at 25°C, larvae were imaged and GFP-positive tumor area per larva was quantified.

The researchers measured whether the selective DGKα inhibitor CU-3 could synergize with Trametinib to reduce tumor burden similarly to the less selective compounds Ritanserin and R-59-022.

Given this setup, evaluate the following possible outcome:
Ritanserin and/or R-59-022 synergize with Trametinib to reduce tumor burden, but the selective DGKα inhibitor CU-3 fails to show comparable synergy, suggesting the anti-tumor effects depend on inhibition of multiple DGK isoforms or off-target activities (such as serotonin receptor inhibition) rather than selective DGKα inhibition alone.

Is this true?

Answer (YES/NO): NO